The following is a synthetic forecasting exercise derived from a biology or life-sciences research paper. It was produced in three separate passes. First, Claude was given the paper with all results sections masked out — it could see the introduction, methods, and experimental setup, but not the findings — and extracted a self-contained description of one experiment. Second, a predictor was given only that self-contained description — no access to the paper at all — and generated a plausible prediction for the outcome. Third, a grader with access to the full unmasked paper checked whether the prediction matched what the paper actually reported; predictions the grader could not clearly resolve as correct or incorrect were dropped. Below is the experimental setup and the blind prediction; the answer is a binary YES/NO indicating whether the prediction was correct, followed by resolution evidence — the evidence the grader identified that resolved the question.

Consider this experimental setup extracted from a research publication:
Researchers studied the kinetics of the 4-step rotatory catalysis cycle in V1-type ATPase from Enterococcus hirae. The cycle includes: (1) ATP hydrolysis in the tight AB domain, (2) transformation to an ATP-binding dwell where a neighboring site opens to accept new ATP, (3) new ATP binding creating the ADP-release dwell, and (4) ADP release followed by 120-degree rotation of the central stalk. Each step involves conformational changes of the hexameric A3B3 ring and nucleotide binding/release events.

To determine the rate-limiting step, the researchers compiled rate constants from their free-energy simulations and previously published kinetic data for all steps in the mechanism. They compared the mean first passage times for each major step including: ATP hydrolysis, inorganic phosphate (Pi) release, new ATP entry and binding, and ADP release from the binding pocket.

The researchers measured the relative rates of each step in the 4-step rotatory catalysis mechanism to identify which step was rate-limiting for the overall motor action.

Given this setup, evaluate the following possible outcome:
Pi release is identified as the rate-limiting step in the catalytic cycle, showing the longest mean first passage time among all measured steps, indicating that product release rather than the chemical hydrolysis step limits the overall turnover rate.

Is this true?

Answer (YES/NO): NO